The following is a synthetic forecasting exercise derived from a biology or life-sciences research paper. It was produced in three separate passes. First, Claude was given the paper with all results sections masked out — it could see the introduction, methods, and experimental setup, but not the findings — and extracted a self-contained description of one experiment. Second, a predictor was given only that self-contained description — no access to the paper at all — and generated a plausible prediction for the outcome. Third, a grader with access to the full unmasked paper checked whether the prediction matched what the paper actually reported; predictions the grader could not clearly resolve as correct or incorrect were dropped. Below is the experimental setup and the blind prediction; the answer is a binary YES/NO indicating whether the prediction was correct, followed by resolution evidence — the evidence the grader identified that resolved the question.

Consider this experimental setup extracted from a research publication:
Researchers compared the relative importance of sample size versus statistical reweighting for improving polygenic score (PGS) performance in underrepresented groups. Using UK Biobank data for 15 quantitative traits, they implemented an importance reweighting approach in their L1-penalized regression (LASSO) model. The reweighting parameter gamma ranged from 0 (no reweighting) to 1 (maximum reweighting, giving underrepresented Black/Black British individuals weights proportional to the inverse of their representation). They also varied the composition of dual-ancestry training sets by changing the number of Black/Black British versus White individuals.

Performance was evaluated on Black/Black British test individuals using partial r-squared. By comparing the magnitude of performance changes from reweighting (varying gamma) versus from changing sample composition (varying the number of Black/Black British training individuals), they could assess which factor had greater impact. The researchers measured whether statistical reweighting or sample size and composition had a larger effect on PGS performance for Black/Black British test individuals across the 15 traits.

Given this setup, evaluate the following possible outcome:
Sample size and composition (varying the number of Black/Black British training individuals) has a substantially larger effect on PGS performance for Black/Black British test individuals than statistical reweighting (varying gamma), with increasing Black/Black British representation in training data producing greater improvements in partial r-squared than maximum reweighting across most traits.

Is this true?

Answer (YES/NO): YES